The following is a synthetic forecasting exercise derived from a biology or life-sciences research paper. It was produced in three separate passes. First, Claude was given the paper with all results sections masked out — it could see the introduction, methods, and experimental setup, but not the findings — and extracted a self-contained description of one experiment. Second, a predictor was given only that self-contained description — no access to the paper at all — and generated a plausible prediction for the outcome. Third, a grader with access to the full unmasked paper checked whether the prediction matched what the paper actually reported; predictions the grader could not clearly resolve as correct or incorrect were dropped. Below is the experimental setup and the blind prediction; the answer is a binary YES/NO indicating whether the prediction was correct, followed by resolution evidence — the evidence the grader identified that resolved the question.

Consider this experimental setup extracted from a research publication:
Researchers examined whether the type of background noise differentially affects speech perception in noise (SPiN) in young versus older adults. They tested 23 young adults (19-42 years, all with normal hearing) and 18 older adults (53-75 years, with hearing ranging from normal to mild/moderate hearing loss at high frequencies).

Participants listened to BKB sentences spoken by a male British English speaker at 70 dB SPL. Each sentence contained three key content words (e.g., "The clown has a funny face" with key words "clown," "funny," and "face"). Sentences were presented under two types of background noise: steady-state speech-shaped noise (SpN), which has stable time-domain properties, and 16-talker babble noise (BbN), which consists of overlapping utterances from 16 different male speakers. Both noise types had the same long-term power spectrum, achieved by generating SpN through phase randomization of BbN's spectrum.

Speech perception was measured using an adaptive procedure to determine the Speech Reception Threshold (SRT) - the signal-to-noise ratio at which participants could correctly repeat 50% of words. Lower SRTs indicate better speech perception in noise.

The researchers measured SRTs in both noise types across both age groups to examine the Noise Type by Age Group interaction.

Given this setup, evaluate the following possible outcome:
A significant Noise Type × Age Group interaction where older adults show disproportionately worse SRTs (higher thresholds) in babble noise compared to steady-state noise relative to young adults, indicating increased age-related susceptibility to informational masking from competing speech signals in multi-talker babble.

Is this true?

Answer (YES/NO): YES